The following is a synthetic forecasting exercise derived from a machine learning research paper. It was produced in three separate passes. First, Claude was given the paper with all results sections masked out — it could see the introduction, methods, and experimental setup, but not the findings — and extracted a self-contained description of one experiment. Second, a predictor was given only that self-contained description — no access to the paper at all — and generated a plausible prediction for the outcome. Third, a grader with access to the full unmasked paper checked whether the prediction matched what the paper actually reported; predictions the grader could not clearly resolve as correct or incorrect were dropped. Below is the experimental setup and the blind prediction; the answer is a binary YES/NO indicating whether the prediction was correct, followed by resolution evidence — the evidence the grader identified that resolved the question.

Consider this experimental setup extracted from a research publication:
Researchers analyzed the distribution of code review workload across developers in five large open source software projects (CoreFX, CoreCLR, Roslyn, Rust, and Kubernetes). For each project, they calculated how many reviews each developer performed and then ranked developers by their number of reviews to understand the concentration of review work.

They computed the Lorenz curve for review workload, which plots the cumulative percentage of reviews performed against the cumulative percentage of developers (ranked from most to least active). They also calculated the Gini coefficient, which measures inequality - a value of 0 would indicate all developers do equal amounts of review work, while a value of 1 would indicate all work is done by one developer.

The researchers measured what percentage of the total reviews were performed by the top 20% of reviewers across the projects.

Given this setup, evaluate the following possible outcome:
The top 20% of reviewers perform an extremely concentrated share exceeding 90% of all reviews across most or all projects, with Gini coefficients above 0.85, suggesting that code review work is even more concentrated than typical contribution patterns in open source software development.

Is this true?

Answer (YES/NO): NO